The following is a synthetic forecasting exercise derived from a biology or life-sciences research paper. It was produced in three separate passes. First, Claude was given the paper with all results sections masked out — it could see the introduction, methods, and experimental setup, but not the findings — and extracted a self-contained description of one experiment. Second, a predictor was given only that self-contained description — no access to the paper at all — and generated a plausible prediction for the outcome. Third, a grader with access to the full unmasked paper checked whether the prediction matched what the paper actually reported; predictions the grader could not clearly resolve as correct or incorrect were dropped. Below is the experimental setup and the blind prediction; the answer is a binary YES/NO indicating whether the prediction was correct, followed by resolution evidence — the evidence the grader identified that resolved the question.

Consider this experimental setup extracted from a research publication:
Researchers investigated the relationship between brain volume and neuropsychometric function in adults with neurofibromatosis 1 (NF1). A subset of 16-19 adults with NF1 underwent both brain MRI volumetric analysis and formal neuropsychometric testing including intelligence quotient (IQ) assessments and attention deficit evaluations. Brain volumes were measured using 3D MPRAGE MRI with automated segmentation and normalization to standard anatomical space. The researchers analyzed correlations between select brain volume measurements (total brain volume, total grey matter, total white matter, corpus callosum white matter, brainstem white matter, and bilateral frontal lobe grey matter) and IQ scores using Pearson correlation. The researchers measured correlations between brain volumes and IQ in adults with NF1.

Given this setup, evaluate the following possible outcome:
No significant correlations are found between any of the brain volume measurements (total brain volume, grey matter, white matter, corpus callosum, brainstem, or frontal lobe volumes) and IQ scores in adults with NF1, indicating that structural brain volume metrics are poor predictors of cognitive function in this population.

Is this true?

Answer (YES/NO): NO